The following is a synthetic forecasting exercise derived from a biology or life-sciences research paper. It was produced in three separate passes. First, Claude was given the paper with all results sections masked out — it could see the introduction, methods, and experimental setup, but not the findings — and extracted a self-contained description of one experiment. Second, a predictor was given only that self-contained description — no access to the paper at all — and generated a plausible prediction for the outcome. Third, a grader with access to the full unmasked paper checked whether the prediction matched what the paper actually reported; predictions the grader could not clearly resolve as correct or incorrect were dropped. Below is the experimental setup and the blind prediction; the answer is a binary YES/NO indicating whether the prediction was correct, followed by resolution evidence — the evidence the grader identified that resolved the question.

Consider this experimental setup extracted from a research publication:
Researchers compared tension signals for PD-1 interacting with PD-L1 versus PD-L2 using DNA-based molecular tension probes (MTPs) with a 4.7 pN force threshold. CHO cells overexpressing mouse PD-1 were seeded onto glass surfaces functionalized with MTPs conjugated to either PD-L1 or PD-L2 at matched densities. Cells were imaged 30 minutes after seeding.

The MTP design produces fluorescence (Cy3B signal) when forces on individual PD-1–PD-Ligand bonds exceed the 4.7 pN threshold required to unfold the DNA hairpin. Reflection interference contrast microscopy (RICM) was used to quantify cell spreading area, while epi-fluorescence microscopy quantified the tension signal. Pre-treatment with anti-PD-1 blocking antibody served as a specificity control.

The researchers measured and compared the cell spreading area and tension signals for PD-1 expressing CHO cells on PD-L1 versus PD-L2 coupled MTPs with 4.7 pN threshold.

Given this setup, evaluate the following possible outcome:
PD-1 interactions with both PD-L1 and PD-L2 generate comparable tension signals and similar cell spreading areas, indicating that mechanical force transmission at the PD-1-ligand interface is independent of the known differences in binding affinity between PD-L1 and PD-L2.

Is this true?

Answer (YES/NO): NO